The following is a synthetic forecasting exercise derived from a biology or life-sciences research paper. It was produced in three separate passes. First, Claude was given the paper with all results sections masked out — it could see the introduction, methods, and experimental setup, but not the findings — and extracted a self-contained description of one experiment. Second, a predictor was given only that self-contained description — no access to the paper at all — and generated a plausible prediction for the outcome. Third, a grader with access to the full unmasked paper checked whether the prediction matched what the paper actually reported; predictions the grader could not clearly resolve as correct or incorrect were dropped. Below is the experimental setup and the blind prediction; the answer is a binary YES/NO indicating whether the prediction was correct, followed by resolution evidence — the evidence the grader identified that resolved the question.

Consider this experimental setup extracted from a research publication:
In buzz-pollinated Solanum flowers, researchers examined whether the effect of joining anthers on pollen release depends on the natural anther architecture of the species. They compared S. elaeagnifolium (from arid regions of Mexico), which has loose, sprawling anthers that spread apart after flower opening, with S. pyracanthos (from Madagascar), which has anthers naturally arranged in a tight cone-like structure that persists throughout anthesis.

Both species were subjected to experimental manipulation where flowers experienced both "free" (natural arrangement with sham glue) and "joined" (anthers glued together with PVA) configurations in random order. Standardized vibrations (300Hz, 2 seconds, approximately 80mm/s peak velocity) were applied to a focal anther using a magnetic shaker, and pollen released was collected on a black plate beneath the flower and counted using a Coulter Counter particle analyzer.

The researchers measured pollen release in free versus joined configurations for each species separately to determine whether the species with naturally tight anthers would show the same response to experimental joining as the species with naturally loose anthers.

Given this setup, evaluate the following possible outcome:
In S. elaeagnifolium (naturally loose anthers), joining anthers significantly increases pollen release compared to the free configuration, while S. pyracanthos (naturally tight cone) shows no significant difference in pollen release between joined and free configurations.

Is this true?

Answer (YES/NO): YES